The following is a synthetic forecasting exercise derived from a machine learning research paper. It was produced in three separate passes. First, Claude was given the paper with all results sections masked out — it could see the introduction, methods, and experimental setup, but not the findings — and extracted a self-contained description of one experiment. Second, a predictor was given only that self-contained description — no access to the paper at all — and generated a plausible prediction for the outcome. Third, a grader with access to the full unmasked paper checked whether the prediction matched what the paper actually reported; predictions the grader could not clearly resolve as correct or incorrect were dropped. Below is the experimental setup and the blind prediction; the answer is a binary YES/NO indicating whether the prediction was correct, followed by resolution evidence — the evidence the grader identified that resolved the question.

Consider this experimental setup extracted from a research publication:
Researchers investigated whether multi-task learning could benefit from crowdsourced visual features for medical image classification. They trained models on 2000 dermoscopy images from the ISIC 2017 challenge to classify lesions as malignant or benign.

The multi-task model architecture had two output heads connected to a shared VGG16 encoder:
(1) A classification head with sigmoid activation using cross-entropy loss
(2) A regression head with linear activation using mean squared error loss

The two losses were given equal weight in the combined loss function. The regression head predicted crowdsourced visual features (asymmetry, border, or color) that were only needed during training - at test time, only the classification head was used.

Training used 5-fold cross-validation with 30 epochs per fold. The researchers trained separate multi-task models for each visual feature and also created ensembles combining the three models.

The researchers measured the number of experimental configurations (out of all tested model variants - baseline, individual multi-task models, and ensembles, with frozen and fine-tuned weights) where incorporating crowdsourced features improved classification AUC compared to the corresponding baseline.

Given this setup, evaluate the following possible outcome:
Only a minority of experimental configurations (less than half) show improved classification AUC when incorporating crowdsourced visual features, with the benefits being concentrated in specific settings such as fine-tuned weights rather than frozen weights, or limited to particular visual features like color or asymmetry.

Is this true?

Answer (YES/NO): NO